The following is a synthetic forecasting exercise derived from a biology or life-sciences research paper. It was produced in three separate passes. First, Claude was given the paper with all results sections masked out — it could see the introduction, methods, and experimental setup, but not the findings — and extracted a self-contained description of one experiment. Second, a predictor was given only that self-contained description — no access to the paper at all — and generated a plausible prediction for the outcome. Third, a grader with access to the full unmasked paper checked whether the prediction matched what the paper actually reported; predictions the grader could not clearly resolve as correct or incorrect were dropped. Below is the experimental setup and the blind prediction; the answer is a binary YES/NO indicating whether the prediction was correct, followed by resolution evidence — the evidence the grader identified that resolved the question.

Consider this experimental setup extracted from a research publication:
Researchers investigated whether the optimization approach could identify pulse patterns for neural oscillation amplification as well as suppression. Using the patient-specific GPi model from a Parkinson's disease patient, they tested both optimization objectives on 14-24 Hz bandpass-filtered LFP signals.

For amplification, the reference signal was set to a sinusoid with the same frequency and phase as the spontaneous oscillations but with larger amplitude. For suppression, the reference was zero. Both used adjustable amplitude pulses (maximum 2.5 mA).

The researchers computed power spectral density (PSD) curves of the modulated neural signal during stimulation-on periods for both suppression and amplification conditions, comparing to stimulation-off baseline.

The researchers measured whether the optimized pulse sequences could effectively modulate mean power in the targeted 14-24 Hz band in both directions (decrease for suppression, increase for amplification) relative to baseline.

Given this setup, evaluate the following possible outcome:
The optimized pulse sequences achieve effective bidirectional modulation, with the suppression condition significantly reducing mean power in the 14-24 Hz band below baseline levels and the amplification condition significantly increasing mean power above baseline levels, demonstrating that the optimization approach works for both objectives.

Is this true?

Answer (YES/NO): YES